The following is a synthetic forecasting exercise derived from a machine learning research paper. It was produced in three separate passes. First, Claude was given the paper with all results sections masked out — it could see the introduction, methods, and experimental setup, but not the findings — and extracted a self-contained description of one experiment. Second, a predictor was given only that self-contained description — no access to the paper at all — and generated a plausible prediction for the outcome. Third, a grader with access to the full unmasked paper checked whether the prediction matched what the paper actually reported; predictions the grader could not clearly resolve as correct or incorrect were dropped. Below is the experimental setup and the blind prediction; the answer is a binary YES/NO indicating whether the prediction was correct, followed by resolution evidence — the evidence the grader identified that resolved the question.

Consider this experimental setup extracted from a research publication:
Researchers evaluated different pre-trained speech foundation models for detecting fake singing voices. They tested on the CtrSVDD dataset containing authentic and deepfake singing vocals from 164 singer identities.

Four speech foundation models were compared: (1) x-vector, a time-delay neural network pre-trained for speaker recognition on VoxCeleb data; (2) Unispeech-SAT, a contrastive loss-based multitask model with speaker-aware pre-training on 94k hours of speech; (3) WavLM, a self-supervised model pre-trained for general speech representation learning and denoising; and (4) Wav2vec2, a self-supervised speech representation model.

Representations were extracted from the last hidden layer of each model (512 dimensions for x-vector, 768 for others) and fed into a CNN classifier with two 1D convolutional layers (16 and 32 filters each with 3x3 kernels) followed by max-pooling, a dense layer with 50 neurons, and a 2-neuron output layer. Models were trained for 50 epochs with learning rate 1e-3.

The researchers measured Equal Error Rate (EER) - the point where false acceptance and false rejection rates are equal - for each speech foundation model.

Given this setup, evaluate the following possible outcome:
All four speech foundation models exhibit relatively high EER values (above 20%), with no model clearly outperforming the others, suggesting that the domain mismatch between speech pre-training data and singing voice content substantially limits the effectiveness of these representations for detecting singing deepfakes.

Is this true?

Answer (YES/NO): NO